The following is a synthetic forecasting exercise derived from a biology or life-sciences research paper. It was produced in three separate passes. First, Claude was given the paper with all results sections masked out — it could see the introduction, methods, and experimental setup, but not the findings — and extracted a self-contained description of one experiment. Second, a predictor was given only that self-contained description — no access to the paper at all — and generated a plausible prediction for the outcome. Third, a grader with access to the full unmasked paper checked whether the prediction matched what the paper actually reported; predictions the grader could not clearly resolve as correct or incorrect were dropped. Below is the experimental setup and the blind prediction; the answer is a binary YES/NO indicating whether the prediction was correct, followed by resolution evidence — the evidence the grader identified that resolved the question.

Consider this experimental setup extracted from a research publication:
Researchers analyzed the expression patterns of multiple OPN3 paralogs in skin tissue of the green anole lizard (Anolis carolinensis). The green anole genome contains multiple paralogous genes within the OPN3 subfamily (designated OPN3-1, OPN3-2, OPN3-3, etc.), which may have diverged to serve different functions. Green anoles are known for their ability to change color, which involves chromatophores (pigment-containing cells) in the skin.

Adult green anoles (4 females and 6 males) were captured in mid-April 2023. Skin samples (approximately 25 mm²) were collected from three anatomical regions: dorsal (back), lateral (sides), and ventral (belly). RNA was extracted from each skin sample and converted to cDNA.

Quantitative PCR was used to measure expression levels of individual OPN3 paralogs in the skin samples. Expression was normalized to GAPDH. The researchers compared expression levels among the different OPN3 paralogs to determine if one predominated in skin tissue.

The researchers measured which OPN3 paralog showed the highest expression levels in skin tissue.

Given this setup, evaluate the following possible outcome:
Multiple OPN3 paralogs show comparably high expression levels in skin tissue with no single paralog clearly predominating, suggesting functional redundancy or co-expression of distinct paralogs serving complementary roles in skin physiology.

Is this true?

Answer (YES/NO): NO